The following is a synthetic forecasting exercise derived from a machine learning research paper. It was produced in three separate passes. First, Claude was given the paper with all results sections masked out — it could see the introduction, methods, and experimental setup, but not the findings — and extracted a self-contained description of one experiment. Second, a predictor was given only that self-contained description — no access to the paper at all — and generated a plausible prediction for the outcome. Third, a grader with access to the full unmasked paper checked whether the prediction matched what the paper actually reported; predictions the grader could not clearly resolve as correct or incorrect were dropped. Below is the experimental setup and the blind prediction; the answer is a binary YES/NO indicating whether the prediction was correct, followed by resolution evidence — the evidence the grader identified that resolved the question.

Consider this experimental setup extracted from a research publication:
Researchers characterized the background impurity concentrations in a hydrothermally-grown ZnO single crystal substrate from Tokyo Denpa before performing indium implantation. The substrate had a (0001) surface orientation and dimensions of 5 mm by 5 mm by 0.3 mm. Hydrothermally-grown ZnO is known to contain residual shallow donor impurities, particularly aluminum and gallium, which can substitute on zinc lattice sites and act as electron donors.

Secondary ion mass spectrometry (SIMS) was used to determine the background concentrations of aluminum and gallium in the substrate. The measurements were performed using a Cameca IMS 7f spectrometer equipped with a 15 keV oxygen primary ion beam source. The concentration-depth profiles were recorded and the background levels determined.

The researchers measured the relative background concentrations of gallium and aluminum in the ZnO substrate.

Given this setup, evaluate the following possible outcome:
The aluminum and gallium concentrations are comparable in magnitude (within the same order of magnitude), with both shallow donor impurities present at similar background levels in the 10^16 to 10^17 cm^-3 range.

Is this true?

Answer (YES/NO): NO